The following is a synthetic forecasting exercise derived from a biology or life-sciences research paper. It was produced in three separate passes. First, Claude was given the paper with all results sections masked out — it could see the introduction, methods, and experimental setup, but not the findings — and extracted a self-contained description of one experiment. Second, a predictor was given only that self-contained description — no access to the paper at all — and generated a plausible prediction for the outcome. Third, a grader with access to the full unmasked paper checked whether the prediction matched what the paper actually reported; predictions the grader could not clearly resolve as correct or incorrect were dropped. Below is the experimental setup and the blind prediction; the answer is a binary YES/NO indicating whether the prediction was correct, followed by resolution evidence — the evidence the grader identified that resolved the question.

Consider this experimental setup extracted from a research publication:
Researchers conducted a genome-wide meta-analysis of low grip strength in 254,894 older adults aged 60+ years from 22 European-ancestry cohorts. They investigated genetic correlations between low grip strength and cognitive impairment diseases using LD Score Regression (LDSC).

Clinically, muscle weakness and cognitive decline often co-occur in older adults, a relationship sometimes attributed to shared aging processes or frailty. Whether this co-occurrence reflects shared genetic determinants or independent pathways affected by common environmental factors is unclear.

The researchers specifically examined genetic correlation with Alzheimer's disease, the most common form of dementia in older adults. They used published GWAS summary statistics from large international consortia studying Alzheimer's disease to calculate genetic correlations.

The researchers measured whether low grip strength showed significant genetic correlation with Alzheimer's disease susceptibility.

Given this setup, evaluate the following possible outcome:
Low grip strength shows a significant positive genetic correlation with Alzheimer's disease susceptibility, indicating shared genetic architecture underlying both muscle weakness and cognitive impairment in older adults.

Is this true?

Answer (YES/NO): NO